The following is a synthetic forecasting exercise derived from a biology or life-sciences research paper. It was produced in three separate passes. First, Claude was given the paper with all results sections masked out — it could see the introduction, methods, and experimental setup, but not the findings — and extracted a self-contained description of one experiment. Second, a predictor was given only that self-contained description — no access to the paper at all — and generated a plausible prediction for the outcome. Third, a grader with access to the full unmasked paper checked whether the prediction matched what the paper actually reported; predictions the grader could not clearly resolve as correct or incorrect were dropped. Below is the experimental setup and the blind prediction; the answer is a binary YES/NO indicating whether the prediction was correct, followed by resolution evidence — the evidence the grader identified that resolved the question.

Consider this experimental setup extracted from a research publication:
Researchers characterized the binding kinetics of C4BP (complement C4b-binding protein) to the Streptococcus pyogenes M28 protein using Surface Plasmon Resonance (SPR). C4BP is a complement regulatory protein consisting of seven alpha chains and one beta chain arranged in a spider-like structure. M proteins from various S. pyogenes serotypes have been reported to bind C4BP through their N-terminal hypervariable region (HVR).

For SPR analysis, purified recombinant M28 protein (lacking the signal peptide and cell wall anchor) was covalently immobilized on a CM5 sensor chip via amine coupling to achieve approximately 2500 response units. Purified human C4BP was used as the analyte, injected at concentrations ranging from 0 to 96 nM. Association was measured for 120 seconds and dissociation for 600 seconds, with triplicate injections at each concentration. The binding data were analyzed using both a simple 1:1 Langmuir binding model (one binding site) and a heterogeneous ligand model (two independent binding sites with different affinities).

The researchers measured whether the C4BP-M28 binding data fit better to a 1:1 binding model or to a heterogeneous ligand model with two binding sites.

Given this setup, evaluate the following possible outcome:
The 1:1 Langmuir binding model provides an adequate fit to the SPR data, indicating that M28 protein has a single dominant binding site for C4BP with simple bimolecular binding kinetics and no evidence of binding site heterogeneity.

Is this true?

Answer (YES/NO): YES